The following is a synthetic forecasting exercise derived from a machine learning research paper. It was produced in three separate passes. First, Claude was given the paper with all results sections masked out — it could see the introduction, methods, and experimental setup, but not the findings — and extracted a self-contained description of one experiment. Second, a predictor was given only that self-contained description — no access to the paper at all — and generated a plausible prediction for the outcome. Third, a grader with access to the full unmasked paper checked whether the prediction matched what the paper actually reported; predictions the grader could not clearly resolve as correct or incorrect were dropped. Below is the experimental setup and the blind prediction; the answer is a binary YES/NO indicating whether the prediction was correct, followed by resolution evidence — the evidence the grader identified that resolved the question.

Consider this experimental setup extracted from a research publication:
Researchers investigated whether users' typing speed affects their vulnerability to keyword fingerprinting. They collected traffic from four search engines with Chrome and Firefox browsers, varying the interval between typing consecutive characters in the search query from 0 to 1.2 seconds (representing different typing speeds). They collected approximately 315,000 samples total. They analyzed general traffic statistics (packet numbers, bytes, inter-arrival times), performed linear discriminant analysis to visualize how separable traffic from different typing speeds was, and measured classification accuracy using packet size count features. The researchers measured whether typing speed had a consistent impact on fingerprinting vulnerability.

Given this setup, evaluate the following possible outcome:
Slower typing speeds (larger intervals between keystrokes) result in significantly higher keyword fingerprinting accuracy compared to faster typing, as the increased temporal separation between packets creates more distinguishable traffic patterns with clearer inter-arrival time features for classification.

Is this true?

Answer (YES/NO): NO